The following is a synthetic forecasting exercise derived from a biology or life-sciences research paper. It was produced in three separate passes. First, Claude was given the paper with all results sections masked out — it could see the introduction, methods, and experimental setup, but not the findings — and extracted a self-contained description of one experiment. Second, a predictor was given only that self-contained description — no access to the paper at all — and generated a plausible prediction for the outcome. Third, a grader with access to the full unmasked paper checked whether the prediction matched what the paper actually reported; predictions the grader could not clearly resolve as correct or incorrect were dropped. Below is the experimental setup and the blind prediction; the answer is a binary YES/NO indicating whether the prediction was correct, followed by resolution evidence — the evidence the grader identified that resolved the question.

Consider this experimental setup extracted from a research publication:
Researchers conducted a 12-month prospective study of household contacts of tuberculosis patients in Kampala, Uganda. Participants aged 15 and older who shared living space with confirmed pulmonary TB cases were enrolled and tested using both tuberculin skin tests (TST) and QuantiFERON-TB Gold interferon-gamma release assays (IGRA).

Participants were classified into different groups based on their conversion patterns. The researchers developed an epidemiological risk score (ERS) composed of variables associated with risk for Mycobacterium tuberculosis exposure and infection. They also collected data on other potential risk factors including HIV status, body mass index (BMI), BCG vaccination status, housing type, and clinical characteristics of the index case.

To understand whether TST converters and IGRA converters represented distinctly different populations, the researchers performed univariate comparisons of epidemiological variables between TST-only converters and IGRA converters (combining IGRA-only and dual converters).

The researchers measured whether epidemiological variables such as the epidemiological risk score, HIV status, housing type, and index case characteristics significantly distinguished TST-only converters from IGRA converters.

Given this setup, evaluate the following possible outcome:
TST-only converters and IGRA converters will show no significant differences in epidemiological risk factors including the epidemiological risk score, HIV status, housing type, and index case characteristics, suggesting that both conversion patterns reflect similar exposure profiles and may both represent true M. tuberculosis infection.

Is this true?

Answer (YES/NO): NO